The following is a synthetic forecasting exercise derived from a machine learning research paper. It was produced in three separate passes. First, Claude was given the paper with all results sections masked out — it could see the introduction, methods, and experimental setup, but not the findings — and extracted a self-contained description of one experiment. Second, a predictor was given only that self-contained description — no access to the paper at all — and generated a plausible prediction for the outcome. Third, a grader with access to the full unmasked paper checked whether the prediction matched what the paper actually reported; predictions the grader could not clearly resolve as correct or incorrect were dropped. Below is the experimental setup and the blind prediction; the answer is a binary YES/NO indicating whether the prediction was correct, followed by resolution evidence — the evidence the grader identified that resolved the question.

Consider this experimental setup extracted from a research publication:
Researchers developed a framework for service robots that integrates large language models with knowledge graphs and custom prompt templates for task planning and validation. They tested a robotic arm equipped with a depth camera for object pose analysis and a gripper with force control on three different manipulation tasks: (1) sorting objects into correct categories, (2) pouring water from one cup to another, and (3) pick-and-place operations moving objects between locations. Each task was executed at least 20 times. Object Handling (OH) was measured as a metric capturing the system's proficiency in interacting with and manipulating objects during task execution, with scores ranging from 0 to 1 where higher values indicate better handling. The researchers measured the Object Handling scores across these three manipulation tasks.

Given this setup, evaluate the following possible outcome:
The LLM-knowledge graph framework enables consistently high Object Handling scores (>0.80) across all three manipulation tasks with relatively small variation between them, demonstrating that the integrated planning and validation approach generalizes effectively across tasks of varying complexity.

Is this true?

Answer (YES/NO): NO